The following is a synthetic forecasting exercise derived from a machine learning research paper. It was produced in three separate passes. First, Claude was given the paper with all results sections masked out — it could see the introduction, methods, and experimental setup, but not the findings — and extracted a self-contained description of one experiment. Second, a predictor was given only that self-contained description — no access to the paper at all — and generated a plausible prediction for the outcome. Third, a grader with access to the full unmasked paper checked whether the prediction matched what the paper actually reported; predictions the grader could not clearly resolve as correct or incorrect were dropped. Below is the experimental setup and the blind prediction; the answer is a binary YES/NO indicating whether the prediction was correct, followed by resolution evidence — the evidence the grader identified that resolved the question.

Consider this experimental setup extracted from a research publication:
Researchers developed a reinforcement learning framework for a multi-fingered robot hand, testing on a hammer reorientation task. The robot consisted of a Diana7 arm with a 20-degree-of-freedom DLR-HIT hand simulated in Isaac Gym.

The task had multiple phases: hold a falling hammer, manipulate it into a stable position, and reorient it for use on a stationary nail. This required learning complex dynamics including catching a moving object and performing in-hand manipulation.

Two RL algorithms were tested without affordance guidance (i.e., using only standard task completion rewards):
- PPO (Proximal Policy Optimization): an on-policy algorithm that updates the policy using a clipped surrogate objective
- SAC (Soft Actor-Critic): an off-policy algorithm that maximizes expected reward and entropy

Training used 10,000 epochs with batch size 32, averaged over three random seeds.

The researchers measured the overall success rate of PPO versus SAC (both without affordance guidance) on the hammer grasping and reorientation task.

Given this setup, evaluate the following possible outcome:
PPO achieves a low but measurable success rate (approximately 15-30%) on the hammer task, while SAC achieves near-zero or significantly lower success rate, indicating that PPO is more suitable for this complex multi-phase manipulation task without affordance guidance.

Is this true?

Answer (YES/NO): NO